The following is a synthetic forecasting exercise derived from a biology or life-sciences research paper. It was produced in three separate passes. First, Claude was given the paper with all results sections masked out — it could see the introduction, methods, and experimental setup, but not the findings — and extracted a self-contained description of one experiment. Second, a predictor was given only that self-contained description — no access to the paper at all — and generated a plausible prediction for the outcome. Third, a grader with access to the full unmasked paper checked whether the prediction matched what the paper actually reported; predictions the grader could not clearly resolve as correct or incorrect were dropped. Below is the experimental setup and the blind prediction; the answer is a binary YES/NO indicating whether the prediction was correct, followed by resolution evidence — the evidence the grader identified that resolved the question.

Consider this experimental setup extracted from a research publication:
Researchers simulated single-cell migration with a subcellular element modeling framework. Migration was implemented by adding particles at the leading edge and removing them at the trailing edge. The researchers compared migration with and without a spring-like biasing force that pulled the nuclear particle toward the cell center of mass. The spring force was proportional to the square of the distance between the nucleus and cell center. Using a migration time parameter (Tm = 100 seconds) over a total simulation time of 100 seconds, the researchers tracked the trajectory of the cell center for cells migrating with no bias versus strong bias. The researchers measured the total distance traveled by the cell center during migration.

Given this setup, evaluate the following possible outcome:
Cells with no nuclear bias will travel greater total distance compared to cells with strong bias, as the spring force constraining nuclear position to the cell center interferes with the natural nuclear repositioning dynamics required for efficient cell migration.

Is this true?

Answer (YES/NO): NO